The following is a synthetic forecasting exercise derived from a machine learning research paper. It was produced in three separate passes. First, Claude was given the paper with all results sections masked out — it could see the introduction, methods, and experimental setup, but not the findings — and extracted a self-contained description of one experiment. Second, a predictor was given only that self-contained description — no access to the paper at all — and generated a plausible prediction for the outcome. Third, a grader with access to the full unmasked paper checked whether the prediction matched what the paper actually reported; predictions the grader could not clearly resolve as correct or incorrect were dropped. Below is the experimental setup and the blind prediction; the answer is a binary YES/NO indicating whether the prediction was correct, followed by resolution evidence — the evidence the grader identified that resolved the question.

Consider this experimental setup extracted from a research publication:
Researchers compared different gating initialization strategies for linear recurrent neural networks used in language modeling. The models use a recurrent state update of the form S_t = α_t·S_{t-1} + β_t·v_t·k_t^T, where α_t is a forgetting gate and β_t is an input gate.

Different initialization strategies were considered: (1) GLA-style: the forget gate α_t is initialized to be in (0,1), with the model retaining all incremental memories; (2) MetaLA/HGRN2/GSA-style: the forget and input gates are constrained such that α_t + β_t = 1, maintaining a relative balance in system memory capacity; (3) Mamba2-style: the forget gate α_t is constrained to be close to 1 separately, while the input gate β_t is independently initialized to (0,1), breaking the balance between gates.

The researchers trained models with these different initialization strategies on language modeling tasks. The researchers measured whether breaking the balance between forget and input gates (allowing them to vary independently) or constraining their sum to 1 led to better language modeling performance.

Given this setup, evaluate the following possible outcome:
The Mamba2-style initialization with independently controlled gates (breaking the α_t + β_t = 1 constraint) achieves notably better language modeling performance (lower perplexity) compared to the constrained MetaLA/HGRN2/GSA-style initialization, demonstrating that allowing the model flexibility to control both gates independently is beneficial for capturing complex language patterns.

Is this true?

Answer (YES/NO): YES